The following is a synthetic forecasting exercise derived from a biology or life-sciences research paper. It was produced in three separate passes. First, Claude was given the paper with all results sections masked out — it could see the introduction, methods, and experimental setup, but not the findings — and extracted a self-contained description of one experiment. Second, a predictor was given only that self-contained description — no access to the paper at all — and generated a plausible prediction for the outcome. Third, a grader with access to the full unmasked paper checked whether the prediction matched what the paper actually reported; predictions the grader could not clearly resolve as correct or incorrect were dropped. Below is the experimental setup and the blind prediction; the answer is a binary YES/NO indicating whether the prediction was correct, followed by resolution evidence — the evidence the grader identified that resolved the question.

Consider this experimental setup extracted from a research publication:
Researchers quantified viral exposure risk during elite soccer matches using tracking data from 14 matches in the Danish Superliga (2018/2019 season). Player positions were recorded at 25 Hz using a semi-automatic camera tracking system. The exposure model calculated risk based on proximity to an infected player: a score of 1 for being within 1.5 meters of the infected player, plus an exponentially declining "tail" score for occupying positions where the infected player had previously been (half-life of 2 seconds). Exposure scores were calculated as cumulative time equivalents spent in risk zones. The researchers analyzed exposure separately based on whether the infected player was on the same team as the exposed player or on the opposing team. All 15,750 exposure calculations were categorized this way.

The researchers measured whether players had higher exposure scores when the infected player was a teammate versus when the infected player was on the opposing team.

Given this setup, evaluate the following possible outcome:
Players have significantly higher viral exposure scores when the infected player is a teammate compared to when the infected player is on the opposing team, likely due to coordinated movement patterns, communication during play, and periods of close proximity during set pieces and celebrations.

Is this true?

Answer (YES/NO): NO